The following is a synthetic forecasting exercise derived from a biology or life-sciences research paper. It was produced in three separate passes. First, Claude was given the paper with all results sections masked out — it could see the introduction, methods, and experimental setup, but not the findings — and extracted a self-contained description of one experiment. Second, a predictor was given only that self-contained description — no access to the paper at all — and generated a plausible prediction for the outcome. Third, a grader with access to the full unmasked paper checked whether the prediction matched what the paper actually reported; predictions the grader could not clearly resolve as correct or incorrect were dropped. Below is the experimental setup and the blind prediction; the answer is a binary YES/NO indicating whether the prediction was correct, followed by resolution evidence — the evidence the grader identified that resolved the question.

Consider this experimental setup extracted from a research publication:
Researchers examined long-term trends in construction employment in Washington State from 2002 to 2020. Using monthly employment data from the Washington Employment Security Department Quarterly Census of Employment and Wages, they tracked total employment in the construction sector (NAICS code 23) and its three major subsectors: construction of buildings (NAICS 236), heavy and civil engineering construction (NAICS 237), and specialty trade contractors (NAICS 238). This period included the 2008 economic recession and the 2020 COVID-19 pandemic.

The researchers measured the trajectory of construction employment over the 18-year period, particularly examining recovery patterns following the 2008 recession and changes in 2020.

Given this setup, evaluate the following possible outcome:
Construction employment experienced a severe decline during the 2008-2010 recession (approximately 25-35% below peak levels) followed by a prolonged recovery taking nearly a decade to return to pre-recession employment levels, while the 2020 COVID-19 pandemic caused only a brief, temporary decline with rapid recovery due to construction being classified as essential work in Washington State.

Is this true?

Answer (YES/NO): NO